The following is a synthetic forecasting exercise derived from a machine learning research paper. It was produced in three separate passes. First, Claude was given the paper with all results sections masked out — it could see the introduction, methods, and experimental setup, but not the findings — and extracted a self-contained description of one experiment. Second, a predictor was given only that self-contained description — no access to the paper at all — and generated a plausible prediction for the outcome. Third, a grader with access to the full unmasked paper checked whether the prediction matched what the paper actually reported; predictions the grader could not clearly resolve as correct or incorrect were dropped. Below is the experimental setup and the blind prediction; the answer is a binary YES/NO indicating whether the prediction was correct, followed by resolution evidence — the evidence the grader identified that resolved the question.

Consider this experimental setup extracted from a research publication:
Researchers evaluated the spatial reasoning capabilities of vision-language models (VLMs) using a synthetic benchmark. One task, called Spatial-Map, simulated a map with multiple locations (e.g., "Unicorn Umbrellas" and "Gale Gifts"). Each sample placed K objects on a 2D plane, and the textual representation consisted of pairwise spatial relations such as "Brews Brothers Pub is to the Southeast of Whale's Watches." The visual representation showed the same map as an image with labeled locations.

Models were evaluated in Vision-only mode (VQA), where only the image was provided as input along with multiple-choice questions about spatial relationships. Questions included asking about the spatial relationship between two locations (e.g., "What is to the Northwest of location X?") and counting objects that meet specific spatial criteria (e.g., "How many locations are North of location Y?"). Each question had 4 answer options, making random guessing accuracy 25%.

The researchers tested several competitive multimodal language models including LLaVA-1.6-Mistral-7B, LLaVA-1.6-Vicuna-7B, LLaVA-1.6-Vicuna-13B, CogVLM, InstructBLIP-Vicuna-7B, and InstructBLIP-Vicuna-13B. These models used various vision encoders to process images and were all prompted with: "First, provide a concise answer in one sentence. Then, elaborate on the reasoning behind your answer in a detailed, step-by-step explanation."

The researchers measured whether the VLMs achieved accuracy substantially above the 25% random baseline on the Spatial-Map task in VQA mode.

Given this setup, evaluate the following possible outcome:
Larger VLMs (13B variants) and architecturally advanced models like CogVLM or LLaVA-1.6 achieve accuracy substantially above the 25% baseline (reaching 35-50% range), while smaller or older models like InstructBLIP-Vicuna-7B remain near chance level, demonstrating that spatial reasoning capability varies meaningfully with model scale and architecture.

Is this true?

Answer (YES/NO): NO